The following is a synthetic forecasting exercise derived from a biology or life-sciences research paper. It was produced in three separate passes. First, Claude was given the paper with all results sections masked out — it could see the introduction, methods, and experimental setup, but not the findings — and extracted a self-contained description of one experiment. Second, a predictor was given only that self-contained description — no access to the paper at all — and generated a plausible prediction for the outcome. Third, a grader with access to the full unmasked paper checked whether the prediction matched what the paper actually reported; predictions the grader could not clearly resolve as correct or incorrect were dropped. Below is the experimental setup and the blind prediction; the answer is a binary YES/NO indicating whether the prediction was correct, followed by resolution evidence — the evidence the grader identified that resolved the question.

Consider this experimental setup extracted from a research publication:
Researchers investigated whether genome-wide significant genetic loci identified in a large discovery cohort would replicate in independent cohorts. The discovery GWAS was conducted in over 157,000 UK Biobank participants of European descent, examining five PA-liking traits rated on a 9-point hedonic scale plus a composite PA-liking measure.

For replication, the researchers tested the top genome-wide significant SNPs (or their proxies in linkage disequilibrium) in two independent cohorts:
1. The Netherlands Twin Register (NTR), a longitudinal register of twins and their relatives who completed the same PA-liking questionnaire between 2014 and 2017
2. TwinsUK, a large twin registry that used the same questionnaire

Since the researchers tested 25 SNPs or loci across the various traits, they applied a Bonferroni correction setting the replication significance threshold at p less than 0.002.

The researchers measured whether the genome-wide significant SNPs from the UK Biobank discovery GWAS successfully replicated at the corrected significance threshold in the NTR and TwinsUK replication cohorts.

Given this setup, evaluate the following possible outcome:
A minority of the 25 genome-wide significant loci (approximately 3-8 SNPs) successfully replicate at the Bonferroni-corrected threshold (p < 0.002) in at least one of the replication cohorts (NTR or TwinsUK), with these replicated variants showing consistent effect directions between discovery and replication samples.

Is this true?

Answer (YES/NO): NO